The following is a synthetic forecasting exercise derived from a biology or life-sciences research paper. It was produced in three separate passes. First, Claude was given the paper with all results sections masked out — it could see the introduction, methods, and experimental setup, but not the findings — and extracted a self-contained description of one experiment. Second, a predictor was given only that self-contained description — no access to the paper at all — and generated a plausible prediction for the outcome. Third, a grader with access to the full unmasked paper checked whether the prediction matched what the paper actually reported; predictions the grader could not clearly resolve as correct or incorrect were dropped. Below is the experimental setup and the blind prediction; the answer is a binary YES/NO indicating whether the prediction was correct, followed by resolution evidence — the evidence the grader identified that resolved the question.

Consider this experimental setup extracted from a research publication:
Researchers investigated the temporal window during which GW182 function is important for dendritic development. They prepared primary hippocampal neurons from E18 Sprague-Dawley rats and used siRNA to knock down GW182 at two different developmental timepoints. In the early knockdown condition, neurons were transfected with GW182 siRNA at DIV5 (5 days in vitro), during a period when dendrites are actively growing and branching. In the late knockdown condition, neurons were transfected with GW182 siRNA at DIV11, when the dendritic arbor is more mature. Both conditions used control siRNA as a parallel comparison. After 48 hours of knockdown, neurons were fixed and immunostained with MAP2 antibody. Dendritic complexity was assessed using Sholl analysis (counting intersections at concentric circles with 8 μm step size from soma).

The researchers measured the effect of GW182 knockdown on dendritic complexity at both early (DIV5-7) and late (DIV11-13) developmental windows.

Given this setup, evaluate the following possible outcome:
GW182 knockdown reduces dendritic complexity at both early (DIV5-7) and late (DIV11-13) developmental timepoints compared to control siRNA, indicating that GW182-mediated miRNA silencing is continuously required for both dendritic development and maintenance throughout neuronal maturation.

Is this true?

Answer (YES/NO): NO